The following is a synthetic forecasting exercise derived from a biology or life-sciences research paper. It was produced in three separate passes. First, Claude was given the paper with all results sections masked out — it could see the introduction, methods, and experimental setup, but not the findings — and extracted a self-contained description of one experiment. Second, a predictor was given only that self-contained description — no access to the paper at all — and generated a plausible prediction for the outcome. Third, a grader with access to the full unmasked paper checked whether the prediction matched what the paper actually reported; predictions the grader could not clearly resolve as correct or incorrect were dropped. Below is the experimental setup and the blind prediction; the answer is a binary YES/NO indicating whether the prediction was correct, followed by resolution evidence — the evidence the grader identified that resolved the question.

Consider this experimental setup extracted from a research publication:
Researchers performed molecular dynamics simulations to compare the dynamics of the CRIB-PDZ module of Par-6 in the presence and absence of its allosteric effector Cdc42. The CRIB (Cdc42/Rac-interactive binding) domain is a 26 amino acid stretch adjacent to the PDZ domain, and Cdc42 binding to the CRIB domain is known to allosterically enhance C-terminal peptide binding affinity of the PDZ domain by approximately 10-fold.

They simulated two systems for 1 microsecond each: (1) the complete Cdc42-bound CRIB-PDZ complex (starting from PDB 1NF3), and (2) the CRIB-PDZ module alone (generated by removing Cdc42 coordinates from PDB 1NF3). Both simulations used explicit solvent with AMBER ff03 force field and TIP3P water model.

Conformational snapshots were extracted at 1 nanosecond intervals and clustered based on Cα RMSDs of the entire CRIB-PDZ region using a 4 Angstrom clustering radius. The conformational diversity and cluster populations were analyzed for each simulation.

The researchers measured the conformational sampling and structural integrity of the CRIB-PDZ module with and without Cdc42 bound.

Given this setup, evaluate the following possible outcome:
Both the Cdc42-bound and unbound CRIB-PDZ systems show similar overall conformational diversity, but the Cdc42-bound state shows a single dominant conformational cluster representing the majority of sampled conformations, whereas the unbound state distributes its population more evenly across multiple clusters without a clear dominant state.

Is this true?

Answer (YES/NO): NO